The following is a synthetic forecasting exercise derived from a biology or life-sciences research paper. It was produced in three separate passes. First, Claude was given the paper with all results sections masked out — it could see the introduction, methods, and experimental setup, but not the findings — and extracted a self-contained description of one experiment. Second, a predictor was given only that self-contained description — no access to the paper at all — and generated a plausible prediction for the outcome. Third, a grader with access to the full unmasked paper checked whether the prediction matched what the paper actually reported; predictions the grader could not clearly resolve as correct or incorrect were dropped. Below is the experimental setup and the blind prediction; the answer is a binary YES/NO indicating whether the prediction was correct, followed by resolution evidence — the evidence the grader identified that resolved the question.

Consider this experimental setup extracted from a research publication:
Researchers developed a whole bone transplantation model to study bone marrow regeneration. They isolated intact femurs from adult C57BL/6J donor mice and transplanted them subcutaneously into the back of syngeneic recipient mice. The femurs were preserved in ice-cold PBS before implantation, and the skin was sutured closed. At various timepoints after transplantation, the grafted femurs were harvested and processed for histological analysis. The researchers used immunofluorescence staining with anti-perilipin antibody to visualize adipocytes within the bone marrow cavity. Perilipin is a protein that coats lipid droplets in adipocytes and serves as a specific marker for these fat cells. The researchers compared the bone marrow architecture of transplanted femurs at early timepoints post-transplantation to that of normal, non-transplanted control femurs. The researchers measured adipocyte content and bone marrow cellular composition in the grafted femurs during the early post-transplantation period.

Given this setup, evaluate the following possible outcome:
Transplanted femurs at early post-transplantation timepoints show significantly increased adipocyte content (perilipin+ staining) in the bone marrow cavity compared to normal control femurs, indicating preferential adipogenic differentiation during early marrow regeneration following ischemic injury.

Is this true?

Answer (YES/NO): YES